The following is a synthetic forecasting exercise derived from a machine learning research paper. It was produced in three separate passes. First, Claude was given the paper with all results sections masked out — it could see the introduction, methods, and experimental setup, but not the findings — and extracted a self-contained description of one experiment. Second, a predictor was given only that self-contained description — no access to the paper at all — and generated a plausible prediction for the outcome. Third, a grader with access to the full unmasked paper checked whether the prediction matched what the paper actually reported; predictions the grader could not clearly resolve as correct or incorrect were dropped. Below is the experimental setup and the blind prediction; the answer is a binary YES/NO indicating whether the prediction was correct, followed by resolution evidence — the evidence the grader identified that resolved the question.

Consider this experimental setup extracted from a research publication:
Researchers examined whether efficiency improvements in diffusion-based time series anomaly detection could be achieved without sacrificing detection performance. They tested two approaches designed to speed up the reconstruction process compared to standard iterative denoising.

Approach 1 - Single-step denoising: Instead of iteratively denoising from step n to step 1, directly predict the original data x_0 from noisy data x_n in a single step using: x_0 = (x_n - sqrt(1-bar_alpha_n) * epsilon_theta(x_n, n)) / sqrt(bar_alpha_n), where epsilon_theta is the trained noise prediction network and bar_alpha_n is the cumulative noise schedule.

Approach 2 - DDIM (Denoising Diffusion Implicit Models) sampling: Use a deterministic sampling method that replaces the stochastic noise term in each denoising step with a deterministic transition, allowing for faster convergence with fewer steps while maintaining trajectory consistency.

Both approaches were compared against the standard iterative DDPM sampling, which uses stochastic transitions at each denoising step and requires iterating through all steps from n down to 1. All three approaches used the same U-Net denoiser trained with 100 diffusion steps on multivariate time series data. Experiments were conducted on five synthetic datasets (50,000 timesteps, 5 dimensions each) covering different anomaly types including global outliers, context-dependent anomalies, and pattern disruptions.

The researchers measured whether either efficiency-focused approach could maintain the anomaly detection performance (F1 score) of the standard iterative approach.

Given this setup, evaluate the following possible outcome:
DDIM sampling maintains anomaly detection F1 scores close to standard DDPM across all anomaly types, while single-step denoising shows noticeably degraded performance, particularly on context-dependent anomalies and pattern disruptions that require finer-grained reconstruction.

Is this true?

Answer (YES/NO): NO